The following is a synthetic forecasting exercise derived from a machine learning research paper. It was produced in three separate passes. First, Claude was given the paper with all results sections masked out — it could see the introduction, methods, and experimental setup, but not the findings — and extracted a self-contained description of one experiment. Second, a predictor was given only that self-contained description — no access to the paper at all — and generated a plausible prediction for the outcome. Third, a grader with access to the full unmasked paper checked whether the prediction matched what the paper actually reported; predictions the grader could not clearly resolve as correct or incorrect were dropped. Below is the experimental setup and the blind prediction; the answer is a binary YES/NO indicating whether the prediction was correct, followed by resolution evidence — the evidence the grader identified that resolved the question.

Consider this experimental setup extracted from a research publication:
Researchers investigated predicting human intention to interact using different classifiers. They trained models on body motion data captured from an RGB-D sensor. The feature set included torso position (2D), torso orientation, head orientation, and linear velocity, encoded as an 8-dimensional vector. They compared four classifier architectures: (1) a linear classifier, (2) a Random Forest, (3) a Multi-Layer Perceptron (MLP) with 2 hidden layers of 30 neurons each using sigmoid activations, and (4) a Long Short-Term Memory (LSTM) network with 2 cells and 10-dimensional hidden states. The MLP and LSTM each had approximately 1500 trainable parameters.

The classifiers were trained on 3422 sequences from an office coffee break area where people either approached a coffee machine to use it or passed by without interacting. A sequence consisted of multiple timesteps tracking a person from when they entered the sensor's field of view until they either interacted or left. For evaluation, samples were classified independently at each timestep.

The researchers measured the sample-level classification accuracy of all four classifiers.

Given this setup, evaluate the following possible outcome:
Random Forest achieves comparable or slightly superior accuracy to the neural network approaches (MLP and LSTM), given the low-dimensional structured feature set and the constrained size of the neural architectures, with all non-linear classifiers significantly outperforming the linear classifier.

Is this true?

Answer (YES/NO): NO